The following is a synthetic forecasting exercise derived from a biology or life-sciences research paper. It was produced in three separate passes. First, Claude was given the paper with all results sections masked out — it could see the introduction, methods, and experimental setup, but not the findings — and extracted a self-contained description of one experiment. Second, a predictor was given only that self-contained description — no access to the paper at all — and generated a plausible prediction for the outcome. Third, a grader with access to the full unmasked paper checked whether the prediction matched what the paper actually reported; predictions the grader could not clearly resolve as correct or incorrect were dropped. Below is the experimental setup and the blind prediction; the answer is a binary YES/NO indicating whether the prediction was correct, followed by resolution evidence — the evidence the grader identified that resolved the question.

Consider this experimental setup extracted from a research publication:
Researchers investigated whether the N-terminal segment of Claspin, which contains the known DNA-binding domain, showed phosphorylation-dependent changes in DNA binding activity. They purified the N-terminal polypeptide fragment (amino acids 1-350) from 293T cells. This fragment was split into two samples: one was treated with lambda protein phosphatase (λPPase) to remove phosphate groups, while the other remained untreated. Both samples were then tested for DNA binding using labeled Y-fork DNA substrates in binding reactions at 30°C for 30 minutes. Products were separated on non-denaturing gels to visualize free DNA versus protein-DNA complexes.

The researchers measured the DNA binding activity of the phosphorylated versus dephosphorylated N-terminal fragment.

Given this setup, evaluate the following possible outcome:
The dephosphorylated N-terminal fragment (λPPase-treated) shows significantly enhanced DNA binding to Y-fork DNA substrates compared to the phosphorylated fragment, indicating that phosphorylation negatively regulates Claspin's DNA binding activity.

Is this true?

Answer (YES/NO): YES